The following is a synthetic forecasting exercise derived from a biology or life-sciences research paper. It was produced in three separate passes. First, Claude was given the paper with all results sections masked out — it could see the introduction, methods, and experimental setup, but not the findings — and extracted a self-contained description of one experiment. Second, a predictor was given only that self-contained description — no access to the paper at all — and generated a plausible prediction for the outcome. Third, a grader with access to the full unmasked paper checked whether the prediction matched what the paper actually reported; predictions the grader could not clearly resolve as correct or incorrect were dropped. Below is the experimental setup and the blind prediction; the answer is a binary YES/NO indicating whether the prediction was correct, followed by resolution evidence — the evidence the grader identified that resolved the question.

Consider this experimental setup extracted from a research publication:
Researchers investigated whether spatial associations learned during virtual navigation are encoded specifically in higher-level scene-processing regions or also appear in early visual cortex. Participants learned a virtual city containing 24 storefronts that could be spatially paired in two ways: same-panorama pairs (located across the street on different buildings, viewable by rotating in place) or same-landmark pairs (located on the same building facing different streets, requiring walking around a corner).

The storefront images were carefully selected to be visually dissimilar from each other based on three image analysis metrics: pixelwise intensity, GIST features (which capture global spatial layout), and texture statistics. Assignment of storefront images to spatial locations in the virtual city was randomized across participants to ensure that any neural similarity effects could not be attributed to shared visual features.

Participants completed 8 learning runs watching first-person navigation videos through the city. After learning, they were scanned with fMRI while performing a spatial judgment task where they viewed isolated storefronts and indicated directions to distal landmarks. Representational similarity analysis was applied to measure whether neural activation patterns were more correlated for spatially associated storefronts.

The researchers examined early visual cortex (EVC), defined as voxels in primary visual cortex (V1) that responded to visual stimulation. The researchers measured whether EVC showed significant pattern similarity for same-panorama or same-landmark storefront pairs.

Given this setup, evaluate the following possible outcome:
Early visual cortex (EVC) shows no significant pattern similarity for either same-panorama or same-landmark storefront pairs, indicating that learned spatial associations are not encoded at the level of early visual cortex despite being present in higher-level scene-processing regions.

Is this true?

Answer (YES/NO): YES